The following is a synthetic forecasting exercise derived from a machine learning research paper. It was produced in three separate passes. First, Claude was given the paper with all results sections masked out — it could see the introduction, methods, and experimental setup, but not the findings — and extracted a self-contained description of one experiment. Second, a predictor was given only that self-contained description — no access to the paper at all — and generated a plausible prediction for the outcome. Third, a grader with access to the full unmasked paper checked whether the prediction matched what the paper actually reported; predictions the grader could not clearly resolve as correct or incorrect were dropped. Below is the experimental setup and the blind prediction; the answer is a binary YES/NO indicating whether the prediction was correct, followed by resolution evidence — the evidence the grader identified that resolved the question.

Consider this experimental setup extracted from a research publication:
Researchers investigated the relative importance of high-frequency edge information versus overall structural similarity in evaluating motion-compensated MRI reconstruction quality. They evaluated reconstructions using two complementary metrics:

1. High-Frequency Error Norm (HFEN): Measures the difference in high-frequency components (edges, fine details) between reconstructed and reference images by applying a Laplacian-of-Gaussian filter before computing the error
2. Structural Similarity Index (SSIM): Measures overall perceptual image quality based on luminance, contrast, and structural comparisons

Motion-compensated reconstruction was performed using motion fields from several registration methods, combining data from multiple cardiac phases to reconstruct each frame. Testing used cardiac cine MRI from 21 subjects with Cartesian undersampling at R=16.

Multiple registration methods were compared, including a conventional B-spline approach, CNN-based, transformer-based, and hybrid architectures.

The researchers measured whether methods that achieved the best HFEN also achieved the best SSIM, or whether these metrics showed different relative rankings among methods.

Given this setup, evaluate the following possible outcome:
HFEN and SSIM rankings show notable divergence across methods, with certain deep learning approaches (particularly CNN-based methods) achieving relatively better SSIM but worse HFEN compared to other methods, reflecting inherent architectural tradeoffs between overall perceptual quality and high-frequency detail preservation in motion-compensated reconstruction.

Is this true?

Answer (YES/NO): NO